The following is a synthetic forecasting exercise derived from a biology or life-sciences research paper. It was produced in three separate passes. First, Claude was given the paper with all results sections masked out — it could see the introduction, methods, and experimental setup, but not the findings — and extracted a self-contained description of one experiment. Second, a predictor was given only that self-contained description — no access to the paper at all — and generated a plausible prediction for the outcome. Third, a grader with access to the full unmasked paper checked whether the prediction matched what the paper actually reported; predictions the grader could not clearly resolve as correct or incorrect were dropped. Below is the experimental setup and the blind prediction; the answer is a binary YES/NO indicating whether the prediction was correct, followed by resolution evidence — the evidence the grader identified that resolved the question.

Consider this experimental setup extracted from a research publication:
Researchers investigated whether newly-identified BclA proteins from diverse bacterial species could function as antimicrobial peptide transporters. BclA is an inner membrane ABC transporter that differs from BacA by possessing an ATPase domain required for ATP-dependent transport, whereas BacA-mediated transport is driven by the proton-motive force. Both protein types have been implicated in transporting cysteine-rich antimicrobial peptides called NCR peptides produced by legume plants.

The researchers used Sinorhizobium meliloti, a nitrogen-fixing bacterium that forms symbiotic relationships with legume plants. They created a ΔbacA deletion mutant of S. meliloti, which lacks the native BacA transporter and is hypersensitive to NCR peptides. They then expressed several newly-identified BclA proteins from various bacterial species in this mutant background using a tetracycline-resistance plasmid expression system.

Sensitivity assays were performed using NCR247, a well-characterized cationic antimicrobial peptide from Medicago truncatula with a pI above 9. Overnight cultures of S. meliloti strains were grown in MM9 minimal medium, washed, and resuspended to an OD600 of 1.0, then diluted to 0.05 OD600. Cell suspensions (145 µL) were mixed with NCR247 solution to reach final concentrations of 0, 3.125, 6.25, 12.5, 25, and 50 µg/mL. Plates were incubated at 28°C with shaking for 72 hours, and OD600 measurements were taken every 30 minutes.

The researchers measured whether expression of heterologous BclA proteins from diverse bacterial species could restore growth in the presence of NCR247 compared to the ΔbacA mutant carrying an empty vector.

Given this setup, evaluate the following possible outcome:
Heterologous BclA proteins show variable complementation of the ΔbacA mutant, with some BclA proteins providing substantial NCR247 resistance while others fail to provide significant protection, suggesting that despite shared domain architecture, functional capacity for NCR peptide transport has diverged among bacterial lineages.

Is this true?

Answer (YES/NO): YES